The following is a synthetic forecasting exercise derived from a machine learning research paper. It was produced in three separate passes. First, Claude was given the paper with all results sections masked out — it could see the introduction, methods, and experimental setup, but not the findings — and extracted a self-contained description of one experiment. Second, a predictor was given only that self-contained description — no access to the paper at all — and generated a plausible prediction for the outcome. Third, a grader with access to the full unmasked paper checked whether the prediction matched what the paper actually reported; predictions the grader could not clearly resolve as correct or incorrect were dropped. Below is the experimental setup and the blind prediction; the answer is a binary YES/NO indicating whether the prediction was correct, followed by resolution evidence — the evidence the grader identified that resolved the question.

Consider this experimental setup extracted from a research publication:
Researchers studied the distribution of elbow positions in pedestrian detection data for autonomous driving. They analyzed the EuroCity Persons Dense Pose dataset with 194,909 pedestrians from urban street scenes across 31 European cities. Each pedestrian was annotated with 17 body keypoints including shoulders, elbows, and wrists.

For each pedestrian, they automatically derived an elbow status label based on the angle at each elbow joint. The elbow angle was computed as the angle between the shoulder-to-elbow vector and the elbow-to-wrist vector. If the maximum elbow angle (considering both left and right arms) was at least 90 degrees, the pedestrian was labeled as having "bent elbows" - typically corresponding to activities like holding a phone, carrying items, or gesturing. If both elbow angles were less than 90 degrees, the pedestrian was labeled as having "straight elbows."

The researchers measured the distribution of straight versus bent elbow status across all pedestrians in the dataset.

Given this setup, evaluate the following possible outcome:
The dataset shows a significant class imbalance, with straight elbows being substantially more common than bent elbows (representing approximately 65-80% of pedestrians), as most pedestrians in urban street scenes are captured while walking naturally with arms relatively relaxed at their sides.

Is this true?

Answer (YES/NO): YES